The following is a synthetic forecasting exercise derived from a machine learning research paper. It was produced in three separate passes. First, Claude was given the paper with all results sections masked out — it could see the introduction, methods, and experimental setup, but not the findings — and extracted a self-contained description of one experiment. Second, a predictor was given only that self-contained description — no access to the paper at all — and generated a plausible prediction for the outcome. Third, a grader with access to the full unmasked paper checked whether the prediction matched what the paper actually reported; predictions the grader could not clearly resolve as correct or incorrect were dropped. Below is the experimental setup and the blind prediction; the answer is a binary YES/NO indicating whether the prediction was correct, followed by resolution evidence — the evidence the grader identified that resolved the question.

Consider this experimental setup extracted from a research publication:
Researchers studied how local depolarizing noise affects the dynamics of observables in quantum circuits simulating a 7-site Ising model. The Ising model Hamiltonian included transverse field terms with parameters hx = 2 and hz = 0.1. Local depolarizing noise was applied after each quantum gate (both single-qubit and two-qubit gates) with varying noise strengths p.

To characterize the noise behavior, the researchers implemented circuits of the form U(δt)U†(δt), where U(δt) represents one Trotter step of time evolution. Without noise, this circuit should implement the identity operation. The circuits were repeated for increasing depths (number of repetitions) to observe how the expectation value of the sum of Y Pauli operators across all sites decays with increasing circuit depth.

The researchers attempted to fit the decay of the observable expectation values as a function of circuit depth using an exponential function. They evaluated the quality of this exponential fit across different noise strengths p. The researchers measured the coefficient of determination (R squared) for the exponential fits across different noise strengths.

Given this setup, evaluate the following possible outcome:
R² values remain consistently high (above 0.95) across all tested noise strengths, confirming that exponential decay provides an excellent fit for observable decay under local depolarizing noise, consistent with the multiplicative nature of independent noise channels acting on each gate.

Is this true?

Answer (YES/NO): YES